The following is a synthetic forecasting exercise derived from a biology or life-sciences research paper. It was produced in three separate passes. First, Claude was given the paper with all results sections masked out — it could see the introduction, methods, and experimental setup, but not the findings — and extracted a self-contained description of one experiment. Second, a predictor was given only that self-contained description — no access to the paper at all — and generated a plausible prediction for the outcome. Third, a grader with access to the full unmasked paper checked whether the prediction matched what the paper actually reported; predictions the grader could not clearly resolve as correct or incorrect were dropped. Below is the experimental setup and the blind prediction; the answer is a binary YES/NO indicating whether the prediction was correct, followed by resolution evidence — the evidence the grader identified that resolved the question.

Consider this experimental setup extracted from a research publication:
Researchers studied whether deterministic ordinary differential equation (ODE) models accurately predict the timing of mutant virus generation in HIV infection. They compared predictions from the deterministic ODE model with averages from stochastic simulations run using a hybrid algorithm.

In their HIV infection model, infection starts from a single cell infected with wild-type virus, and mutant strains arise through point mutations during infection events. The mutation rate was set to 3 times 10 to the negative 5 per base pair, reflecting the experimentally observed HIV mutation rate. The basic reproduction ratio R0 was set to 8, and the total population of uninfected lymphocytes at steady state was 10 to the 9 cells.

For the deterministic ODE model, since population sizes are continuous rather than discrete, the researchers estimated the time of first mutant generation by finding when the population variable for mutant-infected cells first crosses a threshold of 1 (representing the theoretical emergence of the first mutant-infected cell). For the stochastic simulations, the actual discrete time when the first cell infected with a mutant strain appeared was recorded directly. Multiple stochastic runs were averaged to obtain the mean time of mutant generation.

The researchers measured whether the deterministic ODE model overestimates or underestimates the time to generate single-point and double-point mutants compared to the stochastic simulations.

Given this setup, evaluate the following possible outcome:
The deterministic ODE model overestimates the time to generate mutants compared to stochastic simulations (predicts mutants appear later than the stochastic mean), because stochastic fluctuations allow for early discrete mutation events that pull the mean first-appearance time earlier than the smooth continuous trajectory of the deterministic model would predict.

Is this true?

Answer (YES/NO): NO